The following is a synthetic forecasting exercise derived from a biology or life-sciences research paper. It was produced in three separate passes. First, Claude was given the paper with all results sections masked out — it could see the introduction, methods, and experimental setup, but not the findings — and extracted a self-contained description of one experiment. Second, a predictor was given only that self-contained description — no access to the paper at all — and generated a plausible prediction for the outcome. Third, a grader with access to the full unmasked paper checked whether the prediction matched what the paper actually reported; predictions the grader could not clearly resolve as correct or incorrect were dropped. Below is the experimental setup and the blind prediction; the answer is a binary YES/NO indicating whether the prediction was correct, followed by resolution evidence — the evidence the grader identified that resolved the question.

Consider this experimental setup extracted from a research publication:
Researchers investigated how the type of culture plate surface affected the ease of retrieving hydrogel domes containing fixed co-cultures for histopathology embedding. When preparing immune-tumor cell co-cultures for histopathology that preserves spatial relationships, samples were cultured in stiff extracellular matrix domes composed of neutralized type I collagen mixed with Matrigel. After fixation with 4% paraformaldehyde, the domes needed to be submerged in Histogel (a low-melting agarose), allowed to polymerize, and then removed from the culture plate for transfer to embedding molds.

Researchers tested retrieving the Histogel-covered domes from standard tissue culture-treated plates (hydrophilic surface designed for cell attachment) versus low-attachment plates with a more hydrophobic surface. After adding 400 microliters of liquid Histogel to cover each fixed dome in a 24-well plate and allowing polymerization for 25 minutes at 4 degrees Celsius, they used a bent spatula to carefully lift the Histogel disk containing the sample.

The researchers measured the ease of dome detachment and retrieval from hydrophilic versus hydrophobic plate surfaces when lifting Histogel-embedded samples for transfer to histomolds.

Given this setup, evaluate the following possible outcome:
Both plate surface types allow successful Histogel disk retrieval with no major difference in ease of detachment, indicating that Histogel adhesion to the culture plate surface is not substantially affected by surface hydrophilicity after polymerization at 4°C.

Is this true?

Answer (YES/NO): NO